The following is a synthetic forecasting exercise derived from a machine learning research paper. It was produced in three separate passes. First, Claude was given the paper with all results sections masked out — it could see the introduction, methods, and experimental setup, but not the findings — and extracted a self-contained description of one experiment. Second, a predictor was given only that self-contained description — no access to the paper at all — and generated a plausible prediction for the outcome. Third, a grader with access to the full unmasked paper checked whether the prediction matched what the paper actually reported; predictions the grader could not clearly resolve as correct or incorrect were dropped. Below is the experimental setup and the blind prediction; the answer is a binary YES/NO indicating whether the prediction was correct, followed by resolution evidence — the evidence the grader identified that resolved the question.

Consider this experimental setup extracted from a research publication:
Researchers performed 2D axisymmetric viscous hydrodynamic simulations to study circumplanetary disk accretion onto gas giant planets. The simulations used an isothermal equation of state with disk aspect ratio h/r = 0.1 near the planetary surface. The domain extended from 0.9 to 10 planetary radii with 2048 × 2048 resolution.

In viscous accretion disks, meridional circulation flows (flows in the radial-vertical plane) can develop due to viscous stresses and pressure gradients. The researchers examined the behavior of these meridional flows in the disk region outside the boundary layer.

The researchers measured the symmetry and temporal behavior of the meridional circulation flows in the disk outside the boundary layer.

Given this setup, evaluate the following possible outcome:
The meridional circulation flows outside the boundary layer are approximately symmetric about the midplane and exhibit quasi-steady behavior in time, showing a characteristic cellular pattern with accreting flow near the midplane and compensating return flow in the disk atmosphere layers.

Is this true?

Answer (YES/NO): NO